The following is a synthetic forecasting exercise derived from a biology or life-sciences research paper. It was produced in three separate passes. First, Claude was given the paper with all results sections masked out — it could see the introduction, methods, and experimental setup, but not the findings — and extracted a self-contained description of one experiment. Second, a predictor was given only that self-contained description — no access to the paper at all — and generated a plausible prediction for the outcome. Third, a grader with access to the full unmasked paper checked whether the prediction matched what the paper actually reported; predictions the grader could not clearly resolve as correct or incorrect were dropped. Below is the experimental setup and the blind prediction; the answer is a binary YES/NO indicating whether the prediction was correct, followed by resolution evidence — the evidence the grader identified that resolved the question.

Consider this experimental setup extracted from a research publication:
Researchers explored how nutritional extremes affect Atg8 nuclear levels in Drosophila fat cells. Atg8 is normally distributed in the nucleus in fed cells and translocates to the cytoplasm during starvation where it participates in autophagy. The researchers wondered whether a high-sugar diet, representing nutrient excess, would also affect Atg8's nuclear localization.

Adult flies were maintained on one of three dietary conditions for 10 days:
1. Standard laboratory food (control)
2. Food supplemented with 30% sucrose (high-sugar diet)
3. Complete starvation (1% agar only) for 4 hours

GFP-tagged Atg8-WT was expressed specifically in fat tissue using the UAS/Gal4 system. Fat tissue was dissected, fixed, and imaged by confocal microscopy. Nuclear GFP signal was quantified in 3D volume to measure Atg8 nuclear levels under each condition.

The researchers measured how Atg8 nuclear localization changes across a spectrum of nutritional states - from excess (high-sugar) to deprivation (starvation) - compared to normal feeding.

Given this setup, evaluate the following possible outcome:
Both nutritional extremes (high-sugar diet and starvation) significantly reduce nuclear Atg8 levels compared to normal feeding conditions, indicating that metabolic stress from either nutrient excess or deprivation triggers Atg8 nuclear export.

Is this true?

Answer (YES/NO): NO